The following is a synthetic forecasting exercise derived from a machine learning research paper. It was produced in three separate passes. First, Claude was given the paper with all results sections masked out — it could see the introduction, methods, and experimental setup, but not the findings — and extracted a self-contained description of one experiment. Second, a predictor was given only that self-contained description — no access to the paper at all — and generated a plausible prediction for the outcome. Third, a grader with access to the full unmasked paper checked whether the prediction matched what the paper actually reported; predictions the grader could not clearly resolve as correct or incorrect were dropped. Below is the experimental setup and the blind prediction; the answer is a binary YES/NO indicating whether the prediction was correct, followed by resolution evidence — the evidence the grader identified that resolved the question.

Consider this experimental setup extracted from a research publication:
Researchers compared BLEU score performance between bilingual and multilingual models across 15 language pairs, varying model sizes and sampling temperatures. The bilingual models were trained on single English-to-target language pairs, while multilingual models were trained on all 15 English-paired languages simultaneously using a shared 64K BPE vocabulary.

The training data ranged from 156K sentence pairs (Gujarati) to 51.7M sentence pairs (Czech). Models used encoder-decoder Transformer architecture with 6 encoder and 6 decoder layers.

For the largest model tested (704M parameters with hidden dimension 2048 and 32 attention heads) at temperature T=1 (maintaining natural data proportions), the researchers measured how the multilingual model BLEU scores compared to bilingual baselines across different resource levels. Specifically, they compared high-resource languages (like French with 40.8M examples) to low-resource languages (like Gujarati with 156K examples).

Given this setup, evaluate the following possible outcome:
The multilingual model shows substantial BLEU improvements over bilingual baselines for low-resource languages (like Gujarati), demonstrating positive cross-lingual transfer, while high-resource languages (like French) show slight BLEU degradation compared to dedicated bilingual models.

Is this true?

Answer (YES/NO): NO